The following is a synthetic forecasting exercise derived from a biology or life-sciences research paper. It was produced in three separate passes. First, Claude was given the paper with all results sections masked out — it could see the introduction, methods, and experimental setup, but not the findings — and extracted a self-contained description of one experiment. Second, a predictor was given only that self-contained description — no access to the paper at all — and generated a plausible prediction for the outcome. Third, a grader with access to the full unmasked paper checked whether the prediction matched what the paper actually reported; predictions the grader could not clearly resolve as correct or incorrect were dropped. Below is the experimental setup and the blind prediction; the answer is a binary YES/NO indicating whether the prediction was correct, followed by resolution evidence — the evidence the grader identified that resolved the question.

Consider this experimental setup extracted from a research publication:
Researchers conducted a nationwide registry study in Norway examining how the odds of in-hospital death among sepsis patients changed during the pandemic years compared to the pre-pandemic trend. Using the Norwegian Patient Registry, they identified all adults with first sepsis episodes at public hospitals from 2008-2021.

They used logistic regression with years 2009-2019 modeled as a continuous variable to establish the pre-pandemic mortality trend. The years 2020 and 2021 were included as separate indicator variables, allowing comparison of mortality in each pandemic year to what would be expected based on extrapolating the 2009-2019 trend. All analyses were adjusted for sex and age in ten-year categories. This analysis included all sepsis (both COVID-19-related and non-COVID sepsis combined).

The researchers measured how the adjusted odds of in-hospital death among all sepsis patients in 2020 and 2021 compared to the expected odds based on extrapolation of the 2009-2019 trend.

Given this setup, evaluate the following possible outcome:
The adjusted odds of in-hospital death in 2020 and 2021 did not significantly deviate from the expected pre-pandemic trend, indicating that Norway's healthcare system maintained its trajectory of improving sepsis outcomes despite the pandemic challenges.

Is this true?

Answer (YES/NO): NO